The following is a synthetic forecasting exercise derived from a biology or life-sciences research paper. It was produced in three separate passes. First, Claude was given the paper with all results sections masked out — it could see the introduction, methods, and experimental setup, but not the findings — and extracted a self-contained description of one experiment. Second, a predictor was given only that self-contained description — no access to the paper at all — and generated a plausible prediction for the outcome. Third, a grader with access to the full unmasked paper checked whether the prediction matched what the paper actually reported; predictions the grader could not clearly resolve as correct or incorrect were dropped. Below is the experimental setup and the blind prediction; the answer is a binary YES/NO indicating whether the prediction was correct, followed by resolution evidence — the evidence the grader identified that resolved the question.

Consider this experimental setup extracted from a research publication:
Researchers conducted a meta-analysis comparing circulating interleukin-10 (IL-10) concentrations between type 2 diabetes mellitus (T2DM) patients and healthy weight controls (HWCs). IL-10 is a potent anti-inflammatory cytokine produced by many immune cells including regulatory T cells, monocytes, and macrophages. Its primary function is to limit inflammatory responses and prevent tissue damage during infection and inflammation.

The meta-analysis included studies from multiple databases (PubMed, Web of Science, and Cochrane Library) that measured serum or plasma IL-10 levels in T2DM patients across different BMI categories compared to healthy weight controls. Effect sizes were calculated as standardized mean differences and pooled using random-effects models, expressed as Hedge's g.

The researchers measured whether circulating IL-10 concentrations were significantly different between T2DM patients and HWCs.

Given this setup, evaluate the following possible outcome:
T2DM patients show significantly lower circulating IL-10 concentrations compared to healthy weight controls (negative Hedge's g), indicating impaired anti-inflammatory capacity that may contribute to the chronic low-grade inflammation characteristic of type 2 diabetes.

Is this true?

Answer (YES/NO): NO